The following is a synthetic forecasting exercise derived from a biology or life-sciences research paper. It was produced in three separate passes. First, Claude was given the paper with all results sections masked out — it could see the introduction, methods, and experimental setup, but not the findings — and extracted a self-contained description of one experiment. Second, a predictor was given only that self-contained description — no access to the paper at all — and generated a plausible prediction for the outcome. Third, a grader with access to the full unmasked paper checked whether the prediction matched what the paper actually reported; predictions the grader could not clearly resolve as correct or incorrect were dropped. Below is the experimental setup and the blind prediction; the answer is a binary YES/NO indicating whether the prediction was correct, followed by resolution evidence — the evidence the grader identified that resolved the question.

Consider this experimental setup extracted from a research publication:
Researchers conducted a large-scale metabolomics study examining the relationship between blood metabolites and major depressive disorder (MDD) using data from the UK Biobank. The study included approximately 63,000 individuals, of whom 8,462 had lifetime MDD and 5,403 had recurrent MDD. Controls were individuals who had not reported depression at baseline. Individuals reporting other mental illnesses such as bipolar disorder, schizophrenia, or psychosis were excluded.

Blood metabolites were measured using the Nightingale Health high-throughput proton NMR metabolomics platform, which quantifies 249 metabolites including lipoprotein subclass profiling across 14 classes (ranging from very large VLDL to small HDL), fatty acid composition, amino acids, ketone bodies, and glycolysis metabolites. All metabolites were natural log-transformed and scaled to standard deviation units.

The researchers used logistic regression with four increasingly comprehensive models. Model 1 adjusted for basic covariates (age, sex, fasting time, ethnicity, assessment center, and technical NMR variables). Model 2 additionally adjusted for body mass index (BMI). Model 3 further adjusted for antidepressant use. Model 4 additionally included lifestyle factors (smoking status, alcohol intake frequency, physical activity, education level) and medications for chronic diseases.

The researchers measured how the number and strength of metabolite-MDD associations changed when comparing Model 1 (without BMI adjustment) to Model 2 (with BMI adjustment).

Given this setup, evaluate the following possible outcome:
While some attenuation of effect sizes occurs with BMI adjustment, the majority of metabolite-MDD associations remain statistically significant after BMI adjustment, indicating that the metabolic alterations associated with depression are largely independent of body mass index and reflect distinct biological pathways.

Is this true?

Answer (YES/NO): YES